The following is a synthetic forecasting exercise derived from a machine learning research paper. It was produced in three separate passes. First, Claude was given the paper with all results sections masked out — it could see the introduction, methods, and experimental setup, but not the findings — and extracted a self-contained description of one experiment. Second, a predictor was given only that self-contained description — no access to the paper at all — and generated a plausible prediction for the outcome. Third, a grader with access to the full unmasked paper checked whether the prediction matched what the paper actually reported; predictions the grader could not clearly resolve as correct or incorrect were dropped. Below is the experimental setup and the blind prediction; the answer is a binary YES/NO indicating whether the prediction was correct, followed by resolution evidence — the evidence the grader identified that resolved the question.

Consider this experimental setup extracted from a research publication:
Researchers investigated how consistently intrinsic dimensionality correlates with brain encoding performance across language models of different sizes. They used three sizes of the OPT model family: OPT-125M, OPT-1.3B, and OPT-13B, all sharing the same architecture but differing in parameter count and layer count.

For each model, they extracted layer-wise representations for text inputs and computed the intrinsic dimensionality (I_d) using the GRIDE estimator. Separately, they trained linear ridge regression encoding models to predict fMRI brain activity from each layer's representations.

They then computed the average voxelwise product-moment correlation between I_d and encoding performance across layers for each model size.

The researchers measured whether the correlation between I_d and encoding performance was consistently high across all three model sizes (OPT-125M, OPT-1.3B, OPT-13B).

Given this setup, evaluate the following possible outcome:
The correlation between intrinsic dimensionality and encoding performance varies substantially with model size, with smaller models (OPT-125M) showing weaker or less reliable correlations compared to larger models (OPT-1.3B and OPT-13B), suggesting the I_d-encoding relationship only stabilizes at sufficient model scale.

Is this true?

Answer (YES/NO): NO